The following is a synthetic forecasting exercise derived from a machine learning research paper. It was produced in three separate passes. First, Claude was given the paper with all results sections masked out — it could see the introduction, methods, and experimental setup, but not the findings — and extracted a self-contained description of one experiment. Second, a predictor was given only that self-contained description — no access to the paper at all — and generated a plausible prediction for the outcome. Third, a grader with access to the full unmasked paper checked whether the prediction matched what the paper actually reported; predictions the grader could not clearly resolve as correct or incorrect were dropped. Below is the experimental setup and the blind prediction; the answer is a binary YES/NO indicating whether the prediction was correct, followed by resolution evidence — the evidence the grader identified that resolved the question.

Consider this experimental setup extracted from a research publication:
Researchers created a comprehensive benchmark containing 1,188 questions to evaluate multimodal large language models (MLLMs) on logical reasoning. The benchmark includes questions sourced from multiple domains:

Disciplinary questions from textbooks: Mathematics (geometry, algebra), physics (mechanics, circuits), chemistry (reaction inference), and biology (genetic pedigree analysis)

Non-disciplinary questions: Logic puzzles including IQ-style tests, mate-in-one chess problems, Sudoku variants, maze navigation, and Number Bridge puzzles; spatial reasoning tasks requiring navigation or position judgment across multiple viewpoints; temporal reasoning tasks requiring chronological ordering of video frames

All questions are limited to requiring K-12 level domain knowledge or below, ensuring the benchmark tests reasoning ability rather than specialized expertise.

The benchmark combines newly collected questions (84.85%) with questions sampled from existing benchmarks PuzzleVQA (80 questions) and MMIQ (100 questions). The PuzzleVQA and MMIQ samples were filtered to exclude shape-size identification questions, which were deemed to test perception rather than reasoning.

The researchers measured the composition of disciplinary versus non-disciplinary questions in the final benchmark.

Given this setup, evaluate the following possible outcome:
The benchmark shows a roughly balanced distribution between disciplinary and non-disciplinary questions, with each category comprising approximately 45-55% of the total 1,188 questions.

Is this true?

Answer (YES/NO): NO